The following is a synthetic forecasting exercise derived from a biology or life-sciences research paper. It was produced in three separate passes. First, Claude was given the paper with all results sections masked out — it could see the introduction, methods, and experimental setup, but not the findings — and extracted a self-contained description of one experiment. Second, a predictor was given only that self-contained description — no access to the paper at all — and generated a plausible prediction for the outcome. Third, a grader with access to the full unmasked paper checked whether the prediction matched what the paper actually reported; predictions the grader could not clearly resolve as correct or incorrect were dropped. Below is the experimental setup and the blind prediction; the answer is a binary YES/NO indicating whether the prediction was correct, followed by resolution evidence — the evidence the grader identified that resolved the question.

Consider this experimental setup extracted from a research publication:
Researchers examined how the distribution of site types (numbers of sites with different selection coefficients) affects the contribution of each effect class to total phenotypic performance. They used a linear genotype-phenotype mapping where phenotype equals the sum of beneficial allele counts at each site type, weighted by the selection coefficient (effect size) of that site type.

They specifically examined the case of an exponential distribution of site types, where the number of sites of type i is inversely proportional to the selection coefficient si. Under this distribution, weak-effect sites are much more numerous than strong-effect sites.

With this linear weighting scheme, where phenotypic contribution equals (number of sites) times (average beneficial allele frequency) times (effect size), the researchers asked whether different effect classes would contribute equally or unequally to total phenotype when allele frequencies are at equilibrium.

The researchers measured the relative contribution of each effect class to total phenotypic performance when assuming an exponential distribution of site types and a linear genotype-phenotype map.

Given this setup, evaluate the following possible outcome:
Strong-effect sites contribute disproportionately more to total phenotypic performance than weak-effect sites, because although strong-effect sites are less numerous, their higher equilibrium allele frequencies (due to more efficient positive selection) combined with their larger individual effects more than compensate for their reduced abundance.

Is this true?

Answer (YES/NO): NO